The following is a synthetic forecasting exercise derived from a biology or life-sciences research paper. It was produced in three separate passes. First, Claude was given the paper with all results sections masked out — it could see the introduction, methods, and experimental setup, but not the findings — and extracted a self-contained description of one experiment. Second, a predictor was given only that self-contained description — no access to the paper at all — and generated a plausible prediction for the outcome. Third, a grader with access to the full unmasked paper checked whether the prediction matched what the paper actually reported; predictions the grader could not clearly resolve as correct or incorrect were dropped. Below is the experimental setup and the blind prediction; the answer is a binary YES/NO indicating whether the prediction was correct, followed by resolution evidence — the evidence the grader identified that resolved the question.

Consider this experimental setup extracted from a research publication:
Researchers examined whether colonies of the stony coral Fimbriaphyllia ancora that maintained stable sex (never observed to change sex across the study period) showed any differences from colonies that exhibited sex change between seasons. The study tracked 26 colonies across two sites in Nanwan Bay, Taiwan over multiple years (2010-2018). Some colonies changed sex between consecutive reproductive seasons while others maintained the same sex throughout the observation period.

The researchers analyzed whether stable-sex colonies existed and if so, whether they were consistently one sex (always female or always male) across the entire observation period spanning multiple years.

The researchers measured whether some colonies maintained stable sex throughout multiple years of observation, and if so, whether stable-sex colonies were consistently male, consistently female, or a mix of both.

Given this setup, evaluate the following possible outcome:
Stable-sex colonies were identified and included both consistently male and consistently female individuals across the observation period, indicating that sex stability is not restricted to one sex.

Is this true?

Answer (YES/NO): YES